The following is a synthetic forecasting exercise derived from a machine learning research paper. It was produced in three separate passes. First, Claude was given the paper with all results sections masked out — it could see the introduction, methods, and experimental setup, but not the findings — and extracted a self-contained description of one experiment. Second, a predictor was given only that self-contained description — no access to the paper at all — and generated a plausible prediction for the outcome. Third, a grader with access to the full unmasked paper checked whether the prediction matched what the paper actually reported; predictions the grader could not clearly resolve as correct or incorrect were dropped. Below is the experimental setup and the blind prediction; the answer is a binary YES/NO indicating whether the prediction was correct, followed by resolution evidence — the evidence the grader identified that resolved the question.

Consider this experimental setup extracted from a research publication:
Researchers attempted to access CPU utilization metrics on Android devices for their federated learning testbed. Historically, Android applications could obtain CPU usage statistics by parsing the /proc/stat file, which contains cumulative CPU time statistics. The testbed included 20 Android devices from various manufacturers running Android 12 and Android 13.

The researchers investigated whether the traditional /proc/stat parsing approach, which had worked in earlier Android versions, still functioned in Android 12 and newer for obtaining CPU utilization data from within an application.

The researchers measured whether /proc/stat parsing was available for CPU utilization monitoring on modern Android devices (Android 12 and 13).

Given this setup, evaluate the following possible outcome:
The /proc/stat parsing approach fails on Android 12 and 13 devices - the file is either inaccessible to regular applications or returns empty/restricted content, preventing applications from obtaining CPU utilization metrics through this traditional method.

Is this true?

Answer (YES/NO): YES